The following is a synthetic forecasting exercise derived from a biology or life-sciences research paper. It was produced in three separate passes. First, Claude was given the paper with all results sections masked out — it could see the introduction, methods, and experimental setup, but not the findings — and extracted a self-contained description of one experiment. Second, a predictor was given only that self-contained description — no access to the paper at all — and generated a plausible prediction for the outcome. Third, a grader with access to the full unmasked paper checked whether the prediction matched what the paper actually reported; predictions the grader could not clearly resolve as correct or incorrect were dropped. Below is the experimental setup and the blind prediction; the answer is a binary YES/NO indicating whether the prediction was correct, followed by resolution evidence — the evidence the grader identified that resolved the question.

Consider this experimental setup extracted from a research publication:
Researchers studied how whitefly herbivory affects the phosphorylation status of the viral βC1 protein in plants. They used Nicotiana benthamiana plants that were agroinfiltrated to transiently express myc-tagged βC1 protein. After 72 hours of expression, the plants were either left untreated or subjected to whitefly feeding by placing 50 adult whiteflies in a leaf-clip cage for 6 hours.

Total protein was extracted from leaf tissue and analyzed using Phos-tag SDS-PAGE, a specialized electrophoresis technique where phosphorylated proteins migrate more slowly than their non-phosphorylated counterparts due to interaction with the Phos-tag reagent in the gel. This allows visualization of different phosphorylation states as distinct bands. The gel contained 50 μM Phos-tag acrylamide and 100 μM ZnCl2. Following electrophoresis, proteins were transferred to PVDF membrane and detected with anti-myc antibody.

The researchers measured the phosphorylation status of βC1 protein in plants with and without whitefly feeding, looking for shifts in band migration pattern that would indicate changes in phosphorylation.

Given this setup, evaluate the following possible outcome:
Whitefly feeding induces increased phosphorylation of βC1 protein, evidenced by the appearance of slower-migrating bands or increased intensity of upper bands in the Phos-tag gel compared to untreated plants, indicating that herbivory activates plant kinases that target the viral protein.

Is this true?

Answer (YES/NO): NO